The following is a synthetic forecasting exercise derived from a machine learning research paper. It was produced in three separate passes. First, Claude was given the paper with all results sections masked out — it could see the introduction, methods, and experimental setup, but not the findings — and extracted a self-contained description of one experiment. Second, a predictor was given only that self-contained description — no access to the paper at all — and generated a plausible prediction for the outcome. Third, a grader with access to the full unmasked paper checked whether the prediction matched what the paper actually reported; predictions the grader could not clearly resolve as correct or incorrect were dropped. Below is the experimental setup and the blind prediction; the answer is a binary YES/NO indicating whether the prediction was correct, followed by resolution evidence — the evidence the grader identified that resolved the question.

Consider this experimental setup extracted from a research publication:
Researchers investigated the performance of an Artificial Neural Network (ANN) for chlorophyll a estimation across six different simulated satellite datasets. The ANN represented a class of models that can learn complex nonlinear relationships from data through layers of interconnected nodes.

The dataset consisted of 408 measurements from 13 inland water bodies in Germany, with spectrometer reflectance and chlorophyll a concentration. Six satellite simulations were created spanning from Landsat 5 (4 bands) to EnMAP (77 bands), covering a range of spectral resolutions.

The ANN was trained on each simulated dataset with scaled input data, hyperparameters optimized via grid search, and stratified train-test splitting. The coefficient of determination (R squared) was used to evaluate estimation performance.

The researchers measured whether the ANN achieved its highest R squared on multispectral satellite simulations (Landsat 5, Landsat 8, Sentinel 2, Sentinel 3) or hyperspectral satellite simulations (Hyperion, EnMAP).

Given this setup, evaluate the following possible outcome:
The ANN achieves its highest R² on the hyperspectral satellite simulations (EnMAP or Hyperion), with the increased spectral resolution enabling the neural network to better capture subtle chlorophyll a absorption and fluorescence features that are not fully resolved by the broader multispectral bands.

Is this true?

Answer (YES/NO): NO